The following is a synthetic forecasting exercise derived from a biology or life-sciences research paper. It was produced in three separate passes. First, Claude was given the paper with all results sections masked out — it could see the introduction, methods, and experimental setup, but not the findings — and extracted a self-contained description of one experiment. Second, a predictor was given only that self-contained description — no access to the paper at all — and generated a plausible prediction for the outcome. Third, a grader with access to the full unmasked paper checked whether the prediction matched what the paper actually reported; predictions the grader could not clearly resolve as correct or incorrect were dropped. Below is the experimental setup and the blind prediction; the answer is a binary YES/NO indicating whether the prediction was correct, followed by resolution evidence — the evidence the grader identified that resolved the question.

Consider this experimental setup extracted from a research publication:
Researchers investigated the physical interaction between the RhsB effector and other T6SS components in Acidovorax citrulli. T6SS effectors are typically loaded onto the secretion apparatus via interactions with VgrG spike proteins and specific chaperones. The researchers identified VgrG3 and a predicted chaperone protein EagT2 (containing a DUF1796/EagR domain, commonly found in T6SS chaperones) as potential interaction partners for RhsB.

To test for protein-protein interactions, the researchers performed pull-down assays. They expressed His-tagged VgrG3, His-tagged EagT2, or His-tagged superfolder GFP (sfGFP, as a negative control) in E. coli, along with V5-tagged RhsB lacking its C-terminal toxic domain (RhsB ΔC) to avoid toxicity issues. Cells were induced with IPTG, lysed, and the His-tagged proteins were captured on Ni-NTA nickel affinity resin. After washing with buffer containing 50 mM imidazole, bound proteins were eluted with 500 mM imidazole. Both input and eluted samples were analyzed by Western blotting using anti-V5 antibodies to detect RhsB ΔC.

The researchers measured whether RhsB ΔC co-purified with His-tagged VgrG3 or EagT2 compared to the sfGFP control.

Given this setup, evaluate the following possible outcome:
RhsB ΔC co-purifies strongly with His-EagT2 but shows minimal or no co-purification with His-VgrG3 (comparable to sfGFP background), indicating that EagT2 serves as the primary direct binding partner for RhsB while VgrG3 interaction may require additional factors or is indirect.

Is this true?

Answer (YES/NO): NO